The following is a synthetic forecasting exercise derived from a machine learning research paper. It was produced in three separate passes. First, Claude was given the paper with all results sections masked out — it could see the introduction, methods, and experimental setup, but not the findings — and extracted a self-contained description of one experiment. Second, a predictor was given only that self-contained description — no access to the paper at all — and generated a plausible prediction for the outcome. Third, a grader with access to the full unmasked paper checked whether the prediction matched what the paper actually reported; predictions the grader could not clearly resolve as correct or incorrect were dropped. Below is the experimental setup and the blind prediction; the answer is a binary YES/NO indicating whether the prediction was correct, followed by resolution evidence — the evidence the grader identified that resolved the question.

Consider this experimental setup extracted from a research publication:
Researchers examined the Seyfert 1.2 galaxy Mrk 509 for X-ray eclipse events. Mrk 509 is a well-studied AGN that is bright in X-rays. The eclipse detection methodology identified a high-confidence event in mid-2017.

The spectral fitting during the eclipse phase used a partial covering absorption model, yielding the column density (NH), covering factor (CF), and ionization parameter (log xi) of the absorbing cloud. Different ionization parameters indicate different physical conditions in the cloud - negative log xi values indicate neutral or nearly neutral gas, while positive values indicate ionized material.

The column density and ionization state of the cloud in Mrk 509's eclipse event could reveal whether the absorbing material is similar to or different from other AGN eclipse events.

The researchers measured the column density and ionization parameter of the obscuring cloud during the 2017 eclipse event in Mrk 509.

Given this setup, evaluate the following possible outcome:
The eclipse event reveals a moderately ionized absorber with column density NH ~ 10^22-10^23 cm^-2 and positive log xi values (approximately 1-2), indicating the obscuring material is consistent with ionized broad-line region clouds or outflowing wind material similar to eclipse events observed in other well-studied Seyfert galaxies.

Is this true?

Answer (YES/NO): NO